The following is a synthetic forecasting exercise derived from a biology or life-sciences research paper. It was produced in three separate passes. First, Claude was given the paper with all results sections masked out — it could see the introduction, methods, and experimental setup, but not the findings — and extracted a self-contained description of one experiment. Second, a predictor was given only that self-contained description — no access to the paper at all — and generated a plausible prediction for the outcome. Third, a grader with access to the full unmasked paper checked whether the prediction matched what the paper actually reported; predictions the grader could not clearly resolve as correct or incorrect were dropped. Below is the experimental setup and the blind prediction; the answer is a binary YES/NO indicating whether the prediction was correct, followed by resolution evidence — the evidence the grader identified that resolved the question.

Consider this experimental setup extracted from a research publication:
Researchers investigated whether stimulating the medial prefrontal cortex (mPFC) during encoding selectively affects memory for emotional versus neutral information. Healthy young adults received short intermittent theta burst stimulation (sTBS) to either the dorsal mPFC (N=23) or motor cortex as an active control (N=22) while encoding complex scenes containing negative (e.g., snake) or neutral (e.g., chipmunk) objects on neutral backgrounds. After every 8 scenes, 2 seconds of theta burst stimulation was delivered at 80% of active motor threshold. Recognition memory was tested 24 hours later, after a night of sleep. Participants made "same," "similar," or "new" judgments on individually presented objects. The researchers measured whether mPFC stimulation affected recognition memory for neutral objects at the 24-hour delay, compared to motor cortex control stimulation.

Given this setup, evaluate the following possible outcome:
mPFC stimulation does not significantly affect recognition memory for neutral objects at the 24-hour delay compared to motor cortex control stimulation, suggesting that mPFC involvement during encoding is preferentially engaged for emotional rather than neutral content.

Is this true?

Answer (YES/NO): YES